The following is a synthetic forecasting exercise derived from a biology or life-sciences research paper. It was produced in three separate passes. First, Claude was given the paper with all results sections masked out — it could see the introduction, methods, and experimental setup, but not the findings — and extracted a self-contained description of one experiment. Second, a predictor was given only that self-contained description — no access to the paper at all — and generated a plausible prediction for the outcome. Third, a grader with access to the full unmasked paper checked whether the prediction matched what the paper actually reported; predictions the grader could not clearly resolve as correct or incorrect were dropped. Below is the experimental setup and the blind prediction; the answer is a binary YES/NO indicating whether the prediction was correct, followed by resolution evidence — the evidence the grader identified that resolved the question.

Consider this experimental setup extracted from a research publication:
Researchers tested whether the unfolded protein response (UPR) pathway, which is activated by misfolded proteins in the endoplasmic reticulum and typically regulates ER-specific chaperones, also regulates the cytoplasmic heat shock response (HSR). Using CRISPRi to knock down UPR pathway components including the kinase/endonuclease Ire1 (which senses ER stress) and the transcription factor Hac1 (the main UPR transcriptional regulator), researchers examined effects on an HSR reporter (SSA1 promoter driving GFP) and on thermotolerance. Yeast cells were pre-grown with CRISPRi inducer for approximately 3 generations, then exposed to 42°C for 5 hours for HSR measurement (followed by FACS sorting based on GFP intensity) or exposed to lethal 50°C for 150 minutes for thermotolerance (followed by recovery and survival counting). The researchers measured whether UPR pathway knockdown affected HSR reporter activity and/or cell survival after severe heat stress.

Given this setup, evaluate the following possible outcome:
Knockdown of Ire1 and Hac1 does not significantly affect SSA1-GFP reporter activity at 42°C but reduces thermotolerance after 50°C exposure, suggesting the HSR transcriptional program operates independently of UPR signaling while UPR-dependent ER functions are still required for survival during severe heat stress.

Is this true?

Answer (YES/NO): NO